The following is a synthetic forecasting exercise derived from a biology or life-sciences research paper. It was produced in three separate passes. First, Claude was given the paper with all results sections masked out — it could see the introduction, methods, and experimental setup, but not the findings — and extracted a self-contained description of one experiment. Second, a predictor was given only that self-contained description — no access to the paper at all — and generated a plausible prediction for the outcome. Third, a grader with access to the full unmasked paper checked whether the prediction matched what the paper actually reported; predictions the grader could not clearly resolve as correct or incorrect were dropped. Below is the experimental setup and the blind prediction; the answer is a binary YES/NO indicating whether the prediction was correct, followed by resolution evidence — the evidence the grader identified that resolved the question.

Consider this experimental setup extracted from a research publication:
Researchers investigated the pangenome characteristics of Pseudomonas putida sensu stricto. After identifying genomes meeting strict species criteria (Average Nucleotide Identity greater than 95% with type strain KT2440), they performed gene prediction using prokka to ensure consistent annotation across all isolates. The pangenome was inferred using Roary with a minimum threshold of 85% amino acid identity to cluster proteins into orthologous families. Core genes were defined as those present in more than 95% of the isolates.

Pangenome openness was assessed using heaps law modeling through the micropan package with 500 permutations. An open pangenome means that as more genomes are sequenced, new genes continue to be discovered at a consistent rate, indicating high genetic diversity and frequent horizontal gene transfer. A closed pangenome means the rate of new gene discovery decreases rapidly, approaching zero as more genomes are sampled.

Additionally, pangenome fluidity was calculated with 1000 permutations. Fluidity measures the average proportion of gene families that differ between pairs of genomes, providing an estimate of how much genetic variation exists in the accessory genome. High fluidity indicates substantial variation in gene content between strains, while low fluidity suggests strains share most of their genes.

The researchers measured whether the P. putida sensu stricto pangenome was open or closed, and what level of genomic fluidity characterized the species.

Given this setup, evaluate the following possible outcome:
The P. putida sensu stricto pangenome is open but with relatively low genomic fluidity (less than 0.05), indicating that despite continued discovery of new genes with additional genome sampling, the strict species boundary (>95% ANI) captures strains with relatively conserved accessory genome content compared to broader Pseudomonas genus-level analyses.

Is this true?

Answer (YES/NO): NO